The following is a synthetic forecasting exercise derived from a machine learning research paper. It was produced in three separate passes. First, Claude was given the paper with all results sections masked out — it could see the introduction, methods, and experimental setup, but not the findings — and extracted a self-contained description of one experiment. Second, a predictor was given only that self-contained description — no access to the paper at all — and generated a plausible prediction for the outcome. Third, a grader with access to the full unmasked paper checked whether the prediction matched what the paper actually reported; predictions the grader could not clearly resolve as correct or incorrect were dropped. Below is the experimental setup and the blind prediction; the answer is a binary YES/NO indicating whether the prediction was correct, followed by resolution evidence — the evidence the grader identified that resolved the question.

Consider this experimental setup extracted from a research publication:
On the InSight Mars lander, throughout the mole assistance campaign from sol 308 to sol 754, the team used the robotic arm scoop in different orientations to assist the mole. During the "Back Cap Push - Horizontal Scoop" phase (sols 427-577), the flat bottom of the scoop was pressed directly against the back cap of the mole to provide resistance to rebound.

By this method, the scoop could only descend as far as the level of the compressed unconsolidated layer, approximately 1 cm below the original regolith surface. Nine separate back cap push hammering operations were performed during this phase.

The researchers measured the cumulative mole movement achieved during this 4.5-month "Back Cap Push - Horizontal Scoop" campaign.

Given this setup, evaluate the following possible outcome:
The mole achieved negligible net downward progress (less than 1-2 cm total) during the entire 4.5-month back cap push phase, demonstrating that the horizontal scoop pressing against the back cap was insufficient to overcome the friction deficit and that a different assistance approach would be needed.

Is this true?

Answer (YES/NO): NO